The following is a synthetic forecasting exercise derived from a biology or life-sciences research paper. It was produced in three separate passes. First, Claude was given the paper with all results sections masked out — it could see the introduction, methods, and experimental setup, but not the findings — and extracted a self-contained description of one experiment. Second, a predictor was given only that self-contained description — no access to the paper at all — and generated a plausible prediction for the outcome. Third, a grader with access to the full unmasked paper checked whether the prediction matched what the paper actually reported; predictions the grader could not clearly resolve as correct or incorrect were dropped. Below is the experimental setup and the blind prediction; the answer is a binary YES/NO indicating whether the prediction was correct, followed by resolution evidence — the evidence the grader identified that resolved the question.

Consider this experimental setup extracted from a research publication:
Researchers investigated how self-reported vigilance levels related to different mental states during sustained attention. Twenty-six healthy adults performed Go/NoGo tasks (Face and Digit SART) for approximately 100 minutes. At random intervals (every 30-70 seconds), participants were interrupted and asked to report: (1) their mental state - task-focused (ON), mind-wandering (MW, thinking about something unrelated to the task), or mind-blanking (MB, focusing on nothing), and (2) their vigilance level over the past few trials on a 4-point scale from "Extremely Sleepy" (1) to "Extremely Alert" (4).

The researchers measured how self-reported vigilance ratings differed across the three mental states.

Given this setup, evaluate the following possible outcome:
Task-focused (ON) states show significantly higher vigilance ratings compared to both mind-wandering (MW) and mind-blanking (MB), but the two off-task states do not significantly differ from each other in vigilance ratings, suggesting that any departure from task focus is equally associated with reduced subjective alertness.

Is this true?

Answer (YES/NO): NO